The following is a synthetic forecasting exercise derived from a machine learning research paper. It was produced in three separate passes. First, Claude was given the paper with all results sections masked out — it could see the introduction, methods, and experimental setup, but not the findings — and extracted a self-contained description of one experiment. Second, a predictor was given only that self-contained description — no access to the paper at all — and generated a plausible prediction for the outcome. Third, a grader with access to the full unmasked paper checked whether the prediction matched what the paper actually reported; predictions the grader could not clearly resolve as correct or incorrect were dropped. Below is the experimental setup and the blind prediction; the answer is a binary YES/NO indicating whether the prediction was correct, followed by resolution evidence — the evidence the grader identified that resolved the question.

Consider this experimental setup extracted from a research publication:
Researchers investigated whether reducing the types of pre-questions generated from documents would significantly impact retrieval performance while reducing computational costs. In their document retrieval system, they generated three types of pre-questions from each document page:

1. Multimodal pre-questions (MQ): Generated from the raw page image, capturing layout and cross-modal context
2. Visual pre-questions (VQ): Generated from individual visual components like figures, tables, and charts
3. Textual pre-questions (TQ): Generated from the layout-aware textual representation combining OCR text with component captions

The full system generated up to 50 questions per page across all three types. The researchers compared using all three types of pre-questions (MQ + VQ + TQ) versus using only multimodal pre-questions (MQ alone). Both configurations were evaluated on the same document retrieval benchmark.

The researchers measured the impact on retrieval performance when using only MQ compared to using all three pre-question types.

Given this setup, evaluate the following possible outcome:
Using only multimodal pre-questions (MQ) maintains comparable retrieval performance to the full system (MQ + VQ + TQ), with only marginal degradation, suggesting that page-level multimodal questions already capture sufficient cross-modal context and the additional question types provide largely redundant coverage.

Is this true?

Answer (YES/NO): NO